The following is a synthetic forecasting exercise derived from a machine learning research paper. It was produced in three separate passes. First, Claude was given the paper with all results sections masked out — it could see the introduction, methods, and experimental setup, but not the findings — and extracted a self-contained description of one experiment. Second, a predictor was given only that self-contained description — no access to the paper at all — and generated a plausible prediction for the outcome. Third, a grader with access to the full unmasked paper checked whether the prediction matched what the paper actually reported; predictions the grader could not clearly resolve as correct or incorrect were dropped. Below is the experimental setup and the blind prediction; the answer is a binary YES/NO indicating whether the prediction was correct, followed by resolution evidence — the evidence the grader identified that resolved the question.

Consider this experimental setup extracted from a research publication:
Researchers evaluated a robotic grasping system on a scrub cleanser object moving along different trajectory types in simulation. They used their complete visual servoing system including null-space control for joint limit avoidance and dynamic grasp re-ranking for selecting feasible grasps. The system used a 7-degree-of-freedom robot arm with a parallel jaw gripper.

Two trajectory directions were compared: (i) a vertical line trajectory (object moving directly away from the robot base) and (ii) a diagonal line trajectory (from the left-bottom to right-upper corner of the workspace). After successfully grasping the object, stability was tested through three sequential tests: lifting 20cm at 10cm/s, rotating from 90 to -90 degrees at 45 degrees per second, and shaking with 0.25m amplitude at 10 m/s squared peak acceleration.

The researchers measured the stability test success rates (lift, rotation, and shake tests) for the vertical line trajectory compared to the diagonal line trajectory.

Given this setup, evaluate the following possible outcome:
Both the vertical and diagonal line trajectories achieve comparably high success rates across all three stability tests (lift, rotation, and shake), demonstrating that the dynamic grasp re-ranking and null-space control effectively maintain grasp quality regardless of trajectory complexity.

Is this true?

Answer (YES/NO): NO